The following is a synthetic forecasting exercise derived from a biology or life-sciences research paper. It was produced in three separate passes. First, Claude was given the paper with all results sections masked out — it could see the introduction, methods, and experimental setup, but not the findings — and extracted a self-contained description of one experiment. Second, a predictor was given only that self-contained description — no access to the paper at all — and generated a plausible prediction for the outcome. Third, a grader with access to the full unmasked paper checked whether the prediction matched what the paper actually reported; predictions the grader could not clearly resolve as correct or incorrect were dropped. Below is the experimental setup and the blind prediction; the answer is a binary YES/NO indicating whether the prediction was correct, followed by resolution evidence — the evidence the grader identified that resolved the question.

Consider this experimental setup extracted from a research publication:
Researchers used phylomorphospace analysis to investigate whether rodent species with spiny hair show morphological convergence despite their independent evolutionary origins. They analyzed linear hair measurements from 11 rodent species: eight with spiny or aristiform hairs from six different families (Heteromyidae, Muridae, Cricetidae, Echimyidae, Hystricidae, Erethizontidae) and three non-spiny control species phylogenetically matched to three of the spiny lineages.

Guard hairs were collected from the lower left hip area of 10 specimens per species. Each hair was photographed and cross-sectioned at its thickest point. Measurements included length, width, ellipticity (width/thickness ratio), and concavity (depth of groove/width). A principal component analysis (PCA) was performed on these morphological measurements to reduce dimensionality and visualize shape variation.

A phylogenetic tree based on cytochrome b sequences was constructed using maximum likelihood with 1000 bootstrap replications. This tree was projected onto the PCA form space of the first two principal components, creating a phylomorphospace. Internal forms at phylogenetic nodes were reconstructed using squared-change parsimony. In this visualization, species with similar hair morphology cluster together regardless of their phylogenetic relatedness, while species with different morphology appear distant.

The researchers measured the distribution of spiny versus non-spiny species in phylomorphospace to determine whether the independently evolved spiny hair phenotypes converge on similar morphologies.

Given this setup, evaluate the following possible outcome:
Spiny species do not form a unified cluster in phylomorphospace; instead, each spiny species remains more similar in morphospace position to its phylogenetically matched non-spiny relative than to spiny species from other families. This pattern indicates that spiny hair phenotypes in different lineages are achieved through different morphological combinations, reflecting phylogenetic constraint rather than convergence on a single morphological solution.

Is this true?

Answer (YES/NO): NO